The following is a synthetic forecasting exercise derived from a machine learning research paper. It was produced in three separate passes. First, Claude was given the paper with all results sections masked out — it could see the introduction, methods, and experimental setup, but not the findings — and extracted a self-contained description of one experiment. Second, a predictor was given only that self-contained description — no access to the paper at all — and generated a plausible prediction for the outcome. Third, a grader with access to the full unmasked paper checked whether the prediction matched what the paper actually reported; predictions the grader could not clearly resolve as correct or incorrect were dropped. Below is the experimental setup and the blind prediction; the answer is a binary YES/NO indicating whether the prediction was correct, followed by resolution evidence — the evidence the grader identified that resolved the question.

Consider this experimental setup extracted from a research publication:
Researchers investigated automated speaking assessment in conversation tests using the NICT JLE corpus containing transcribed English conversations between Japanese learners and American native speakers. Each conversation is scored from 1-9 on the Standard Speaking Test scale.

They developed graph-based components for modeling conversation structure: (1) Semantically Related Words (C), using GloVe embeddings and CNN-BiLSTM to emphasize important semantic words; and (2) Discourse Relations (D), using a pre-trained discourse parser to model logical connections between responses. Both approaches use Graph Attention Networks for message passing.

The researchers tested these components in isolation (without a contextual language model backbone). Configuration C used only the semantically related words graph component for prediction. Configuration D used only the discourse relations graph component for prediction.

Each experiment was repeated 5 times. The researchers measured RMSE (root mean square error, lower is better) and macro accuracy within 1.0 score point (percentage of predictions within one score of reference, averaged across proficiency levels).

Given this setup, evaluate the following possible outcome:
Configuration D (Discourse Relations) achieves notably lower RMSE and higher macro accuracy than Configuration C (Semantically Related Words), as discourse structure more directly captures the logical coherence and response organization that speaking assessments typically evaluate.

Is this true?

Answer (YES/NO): NO